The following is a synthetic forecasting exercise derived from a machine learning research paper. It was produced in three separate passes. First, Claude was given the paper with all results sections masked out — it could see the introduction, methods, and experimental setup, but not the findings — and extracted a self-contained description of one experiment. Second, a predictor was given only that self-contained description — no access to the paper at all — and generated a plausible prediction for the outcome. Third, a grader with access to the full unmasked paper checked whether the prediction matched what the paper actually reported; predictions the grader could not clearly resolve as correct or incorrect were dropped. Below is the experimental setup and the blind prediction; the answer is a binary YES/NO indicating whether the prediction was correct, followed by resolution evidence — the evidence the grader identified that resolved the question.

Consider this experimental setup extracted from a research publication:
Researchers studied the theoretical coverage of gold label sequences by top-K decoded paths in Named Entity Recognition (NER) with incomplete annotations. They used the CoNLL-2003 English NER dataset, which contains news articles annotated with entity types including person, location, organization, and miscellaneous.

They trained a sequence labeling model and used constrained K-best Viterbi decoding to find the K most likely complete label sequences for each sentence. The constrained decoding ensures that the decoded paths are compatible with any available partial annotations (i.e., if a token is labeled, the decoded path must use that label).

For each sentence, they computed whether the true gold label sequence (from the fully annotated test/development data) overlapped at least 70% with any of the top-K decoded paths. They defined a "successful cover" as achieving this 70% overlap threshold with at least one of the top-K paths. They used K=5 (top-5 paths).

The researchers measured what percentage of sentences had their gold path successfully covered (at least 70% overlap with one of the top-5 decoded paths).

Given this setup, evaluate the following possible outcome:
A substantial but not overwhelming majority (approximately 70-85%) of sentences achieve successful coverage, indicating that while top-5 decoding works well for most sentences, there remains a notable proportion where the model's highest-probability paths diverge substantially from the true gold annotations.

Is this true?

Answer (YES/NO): NO